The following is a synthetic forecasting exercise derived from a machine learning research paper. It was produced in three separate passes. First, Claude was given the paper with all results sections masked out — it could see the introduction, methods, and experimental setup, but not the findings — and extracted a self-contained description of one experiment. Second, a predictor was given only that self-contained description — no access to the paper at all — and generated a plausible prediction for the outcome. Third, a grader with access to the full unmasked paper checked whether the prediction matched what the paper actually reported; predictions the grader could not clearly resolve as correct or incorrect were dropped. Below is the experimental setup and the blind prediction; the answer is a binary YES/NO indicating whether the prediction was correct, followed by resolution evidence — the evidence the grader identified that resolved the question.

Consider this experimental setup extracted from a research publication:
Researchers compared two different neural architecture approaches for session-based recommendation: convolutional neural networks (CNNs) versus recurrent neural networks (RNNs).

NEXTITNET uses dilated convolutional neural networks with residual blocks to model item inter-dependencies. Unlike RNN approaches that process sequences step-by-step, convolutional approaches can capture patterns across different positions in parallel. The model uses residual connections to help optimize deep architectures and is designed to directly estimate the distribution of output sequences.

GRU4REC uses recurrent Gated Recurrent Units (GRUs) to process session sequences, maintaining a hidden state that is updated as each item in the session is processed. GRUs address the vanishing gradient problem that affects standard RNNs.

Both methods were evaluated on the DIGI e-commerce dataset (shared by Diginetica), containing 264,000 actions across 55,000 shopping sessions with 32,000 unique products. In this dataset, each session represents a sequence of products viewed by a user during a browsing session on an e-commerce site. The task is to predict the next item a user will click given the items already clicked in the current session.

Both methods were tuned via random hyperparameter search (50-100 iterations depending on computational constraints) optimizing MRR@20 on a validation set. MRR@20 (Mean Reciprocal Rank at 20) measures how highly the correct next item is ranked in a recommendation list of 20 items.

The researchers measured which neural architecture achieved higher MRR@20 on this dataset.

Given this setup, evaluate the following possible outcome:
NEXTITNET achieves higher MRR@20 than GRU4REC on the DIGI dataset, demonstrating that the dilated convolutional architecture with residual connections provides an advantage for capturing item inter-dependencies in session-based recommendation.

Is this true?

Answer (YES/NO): NO